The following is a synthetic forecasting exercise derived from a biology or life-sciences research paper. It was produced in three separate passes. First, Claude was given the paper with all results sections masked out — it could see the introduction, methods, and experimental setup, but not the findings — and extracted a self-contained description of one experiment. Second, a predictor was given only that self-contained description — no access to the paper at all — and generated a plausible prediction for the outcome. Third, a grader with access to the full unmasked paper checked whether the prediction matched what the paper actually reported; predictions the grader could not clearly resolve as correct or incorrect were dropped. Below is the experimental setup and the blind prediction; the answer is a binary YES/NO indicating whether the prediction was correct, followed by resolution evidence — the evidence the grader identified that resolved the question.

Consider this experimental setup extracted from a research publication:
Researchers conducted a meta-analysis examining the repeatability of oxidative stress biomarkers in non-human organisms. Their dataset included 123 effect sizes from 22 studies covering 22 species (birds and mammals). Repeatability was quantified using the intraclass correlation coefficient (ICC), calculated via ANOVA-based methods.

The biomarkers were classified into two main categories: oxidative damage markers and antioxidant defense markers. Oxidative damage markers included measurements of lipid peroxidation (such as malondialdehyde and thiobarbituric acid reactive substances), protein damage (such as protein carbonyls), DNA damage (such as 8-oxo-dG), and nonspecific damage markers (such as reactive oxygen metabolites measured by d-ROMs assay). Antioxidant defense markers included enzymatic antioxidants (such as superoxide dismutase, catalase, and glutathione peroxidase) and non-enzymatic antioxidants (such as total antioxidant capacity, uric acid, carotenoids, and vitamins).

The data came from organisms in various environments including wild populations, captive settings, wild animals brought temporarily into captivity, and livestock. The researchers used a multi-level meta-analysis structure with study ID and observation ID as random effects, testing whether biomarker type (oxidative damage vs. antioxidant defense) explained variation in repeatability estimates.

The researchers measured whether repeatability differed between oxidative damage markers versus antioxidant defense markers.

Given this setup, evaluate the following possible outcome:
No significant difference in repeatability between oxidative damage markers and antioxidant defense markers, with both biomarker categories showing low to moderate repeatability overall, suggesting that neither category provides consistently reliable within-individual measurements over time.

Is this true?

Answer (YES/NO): YES